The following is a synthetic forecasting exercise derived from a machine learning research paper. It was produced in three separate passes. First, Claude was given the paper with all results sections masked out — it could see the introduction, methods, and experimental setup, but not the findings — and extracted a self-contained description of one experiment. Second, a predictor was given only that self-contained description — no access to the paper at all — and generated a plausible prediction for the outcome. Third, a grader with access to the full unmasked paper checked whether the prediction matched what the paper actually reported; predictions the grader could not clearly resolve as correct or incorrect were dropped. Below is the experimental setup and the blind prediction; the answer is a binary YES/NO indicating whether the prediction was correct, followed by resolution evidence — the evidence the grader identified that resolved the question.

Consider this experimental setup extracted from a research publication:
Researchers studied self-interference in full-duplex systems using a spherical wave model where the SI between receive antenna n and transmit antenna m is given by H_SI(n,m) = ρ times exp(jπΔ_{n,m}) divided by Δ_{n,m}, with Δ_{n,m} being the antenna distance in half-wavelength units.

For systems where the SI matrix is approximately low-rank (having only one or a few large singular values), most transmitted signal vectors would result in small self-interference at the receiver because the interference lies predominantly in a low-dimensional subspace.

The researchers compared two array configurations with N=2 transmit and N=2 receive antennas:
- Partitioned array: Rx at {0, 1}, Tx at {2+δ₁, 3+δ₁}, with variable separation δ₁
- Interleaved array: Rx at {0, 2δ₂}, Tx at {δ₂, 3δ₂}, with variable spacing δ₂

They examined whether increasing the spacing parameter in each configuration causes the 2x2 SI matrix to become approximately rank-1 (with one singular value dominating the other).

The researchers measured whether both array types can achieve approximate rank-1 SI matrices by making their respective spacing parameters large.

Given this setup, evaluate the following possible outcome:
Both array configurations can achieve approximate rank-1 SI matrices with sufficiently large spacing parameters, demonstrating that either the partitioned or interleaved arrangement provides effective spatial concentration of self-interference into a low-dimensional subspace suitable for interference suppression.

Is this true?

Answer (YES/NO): NO